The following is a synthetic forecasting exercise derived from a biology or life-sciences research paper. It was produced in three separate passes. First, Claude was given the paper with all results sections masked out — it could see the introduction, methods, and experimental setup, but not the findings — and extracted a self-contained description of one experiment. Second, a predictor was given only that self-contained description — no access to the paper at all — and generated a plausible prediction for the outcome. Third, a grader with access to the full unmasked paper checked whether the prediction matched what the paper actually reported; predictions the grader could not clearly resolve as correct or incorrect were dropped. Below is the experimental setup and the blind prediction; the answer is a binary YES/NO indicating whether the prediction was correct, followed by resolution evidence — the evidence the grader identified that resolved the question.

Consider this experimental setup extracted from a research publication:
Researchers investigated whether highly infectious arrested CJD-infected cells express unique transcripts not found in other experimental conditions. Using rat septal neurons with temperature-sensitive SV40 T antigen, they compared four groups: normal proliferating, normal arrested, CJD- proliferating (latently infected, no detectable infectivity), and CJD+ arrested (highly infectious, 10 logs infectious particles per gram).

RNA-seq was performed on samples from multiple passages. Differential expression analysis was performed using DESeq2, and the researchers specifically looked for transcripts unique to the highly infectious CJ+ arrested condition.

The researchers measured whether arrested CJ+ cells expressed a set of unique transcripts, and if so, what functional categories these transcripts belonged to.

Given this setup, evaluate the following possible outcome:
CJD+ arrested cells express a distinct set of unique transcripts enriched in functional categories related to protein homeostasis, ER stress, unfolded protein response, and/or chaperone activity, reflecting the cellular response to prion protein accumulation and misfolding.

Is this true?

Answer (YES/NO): NO